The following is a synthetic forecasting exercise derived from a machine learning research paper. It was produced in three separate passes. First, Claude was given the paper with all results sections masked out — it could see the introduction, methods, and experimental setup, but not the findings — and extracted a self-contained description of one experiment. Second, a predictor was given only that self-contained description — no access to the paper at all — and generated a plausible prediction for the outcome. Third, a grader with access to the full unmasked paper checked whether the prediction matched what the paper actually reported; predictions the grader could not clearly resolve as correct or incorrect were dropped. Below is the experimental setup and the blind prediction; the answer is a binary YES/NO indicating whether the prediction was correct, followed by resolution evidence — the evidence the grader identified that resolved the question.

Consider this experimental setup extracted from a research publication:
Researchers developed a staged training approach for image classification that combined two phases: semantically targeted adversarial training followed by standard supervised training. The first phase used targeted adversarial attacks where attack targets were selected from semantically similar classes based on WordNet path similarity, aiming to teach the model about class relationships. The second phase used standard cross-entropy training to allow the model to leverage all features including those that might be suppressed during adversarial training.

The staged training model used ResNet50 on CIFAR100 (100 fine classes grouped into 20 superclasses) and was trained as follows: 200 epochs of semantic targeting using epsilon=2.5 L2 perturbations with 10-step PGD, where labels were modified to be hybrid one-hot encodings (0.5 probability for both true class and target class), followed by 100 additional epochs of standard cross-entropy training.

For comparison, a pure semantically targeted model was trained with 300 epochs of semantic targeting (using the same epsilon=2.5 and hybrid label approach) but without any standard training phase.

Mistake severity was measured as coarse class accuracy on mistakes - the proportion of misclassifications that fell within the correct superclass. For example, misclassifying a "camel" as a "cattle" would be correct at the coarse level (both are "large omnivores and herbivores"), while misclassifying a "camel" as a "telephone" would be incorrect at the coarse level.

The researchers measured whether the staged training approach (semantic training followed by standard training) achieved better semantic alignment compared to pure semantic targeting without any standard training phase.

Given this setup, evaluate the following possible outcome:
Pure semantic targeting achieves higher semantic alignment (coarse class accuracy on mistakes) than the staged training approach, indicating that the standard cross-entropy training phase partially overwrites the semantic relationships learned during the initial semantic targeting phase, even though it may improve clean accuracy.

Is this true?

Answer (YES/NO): NO